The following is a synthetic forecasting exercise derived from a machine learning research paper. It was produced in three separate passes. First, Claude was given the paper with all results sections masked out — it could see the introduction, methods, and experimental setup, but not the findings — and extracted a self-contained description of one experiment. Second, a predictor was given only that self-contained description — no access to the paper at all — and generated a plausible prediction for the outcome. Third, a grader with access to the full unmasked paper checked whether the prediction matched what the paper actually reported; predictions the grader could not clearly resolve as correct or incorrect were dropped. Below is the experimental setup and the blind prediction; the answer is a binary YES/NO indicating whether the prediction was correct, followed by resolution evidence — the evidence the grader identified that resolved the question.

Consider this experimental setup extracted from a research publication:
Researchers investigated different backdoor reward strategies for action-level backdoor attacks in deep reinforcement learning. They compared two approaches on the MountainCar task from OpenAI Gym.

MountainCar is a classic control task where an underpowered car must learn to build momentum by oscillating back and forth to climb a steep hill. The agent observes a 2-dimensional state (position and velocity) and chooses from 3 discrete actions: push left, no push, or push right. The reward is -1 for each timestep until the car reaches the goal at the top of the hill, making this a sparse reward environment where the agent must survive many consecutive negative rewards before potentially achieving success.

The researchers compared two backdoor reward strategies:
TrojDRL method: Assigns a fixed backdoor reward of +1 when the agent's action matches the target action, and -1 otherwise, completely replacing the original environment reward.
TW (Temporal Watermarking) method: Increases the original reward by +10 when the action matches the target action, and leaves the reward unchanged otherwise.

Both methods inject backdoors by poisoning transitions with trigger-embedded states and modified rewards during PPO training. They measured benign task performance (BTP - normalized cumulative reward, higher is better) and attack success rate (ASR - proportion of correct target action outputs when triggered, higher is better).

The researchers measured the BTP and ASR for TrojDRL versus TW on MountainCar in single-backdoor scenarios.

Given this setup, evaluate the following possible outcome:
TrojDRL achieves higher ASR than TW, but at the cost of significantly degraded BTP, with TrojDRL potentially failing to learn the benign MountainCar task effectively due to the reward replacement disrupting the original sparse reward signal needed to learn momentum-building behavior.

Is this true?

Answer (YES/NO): NO